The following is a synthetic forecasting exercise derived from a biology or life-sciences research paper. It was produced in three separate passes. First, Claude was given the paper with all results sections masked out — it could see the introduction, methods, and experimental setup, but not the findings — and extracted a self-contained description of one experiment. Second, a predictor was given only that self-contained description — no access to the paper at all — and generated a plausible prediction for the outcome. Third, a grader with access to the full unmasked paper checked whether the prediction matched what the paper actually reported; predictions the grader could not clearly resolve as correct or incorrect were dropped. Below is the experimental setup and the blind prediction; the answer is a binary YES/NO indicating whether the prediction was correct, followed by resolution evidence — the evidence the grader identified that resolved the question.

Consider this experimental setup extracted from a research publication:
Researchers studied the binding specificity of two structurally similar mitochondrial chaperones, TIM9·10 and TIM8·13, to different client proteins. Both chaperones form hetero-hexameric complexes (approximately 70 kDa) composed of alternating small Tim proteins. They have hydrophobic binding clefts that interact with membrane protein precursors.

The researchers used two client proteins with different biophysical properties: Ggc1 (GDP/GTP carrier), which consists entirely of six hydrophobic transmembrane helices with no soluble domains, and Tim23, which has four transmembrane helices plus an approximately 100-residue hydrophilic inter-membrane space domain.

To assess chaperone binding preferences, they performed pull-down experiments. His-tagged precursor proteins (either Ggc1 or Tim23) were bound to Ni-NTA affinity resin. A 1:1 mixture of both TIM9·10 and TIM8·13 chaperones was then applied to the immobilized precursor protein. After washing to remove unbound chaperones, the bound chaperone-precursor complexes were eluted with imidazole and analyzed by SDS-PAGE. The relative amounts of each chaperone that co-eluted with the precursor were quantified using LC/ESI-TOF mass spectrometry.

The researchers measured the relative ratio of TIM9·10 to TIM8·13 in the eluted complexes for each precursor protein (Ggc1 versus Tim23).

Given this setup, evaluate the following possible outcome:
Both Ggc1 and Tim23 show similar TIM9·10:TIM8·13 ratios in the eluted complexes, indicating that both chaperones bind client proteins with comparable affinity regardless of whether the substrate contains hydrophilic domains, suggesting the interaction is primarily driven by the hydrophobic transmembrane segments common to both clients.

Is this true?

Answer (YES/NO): NO